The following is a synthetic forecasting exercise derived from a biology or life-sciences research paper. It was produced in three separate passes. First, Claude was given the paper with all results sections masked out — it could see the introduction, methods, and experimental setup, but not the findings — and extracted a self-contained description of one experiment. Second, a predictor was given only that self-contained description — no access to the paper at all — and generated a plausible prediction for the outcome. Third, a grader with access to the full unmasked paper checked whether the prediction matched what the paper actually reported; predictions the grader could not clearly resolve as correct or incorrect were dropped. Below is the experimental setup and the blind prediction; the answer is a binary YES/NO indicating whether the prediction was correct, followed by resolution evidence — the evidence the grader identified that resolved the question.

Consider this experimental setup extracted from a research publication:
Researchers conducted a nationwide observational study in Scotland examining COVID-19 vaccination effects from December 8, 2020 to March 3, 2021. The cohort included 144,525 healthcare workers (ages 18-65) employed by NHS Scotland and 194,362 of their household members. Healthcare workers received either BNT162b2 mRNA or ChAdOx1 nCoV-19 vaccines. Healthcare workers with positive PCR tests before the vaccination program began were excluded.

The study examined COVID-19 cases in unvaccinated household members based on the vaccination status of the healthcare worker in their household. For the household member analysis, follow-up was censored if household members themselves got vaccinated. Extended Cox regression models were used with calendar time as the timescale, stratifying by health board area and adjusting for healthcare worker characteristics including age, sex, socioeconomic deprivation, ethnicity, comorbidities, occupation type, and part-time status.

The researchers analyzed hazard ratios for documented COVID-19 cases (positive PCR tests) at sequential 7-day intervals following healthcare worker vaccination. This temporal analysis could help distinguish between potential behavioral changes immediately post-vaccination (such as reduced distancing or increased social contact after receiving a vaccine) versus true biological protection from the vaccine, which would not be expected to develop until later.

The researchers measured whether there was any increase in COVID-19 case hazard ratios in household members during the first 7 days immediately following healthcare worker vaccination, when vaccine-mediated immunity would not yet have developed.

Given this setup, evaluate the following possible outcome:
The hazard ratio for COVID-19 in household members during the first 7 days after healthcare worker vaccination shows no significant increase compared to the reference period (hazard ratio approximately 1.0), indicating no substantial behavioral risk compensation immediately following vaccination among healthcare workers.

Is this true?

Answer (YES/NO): NO